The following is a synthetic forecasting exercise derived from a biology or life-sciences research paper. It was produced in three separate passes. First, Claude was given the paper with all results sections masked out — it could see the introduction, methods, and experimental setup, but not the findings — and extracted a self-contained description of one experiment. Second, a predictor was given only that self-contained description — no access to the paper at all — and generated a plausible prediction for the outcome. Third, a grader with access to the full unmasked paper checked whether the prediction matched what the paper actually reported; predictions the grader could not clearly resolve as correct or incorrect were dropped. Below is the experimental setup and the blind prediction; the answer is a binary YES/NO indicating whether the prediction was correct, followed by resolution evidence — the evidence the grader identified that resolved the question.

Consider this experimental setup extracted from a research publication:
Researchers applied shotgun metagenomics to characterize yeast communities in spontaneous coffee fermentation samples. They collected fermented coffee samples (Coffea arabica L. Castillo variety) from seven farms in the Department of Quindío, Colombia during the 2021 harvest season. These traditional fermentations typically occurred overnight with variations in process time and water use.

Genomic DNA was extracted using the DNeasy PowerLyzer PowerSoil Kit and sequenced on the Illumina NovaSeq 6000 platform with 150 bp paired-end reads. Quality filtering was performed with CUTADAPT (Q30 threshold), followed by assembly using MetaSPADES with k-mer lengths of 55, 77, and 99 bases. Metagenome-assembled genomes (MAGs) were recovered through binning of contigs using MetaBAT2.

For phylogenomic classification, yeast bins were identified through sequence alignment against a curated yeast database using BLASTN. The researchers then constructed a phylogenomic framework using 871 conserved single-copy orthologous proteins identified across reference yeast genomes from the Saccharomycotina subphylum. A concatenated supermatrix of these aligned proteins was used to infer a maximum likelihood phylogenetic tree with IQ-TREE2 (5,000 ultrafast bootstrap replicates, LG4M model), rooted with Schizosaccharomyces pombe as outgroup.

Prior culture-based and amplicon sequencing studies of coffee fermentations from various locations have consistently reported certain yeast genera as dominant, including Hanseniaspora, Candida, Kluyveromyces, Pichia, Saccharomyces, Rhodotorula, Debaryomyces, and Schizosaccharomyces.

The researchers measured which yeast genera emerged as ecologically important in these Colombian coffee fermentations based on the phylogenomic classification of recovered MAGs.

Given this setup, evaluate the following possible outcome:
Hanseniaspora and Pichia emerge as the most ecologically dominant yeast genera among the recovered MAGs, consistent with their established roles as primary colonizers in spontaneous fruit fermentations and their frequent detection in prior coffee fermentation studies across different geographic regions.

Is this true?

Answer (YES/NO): YES